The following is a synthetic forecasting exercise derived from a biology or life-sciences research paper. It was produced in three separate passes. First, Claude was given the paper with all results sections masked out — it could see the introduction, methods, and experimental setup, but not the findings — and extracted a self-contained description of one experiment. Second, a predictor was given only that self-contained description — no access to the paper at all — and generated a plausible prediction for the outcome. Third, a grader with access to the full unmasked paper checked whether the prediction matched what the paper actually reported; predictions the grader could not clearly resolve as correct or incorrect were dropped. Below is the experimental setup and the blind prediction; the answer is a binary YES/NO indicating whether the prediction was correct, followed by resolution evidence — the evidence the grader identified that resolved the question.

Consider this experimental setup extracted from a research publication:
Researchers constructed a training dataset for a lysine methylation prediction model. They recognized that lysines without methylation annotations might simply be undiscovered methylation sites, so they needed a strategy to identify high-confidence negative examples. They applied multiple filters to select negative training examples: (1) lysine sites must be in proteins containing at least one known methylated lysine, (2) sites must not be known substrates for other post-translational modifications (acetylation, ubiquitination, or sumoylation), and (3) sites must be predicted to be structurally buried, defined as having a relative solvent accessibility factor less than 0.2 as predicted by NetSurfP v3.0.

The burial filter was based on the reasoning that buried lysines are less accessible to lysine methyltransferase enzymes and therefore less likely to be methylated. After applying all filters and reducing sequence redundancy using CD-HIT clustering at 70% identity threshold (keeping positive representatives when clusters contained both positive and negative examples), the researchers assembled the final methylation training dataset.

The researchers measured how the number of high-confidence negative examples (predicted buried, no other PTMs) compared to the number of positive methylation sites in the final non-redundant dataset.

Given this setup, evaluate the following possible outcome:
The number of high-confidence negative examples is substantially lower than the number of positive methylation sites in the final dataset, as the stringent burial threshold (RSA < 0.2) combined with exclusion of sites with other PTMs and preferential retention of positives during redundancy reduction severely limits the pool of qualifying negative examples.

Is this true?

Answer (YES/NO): NO